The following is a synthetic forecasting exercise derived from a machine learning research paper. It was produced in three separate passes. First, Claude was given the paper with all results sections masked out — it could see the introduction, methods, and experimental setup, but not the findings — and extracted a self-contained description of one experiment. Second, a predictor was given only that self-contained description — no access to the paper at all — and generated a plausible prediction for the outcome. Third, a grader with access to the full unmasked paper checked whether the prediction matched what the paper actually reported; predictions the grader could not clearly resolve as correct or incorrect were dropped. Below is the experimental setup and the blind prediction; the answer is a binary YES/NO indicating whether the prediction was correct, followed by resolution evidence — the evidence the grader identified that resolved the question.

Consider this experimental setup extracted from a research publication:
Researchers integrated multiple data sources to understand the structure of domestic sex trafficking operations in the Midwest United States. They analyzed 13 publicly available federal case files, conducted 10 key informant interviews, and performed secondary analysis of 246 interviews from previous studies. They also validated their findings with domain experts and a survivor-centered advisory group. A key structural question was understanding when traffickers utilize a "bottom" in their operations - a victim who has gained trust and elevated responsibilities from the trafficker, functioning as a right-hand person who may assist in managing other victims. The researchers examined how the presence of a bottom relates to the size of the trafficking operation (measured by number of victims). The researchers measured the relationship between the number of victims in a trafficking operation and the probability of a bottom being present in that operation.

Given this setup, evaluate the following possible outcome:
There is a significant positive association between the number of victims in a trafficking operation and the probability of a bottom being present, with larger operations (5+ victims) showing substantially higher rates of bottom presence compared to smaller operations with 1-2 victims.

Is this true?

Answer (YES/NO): YES